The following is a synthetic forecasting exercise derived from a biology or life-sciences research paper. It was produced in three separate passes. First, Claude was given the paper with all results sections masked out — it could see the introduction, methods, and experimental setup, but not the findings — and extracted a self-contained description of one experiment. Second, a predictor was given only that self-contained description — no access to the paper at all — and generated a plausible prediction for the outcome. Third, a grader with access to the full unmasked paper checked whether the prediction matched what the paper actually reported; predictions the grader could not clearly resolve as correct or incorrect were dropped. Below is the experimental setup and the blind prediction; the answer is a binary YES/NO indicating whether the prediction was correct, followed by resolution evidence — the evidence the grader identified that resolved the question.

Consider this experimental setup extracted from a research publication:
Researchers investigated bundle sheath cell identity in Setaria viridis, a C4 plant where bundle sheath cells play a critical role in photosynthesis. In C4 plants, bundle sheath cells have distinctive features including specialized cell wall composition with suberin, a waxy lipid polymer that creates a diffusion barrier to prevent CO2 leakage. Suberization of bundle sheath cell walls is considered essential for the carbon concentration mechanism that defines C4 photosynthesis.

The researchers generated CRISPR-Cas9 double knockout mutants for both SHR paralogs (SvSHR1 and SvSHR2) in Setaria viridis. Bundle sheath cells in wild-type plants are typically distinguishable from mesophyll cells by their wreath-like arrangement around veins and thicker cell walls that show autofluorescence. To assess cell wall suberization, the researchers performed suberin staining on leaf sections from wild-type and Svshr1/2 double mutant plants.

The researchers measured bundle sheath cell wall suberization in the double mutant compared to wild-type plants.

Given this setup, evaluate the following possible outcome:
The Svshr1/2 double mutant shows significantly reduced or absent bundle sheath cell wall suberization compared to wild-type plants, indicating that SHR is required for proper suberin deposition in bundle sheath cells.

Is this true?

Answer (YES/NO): YES